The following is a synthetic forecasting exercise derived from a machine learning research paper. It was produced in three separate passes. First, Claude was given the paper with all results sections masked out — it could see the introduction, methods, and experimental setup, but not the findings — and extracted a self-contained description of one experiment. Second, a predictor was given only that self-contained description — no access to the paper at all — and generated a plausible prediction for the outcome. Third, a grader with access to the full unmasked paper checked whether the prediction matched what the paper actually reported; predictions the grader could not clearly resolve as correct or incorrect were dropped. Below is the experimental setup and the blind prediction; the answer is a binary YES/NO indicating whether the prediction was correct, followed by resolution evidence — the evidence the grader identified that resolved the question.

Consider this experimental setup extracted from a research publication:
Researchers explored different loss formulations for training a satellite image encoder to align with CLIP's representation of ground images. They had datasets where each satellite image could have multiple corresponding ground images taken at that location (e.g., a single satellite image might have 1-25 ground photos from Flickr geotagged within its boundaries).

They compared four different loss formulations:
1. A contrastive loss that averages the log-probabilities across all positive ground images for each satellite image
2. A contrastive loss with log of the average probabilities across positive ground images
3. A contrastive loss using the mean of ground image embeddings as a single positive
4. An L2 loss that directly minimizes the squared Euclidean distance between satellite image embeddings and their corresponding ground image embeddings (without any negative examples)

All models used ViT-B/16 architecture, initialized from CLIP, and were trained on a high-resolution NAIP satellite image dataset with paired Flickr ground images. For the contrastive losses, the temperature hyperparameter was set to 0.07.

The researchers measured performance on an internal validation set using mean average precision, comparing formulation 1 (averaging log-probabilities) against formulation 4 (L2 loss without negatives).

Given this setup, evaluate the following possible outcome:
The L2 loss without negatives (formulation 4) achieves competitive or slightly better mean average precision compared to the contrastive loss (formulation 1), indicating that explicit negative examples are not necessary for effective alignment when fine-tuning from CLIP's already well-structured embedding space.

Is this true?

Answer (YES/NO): NO